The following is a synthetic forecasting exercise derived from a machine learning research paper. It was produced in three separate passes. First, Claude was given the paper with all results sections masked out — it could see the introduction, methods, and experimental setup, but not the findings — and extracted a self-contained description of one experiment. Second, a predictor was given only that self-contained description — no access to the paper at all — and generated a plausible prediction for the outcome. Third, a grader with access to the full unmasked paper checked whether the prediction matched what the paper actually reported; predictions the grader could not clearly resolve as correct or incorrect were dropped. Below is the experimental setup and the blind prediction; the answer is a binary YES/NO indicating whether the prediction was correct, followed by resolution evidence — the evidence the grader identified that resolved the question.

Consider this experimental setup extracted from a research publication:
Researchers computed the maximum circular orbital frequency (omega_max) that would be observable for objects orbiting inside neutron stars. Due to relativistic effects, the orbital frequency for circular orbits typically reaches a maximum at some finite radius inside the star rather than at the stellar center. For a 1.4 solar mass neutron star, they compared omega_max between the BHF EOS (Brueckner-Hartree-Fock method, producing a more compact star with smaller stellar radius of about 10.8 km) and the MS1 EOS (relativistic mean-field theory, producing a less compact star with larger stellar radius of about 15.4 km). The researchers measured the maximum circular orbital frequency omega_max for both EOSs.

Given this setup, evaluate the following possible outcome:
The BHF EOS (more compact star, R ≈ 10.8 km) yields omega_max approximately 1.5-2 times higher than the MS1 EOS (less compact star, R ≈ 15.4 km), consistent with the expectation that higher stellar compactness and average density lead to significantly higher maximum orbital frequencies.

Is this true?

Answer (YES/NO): YES